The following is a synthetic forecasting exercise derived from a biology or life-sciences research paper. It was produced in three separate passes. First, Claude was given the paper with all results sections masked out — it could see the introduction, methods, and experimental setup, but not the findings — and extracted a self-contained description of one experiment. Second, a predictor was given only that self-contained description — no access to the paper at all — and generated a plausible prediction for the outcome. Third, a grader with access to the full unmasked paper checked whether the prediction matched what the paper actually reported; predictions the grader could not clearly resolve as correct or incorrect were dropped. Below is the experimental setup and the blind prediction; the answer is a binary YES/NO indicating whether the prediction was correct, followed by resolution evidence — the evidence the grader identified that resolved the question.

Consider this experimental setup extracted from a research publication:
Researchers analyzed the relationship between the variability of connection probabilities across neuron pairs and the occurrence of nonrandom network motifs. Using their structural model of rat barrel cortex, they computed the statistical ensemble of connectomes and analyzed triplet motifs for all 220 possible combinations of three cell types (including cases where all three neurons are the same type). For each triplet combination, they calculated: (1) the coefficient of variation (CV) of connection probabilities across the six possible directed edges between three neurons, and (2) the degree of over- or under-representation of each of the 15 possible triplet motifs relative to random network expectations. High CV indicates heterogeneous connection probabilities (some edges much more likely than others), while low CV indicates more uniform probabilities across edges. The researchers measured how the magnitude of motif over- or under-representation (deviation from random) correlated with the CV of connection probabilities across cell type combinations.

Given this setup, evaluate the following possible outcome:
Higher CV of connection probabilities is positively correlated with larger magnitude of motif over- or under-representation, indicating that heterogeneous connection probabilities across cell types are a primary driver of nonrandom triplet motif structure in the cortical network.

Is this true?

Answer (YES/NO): YES